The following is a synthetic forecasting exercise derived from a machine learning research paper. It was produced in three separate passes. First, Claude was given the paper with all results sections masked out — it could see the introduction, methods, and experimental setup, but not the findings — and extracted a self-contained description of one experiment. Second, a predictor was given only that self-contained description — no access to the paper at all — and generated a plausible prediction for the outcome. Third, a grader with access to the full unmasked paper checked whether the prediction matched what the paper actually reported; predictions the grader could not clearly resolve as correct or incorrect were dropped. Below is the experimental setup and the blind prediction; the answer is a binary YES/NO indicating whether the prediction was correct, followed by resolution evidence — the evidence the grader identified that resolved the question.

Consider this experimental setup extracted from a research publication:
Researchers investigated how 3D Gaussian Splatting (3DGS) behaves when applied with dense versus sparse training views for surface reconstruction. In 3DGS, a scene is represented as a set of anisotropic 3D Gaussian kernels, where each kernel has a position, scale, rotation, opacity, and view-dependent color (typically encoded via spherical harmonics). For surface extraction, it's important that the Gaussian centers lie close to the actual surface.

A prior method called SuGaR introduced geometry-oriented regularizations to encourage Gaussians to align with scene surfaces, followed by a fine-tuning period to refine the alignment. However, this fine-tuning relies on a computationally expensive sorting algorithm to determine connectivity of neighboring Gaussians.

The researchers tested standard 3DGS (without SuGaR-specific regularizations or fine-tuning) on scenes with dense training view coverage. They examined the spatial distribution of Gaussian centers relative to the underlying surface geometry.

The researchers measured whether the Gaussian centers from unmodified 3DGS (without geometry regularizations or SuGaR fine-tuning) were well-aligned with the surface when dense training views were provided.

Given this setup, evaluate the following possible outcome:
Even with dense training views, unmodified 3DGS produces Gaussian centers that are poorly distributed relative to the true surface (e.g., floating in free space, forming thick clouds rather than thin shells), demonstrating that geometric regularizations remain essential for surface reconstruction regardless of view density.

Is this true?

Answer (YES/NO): NO